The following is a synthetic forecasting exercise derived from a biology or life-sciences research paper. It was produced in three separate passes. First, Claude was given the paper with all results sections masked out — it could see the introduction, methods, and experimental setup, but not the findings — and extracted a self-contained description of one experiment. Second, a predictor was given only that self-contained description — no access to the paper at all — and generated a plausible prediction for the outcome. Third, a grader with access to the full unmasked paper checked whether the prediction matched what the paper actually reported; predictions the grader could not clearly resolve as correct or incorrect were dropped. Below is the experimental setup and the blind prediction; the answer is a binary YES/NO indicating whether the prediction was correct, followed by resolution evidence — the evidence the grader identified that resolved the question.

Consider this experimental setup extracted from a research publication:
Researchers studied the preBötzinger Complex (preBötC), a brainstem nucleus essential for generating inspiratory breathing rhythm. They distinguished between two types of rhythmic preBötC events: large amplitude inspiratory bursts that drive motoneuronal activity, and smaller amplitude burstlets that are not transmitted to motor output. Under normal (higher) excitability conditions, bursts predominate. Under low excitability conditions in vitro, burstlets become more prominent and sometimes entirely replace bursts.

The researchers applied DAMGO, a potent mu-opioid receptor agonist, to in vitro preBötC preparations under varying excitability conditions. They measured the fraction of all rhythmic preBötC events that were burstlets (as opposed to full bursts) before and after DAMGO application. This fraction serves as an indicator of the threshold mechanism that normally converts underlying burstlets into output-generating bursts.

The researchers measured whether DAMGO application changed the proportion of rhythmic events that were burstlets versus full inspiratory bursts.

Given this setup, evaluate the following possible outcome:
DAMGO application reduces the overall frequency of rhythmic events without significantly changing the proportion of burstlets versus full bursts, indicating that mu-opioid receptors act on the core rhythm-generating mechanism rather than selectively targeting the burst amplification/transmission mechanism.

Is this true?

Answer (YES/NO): YES